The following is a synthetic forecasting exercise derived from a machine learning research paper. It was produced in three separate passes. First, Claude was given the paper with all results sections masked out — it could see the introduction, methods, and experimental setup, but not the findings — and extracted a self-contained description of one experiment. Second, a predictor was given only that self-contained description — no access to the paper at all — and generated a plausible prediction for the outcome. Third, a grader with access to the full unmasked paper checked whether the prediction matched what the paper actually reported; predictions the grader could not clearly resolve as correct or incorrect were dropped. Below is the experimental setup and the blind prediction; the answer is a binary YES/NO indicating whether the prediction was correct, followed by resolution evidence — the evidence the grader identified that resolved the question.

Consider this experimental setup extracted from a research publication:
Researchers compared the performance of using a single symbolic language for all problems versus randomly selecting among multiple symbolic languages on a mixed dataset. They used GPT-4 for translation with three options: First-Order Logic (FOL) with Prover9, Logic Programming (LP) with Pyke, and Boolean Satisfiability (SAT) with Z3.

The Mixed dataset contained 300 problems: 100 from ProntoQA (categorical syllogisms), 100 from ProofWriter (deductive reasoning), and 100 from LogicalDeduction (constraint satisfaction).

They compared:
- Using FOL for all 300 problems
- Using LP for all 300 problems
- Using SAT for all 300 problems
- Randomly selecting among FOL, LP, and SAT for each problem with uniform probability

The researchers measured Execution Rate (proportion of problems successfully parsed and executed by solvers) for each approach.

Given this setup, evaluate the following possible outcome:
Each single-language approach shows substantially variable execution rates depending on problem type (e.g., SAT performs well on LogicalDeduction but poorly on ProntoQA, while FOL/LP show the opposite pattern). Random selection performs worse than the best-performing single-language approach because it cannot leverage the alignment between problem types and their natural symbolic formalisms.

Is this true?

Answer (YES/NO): YES